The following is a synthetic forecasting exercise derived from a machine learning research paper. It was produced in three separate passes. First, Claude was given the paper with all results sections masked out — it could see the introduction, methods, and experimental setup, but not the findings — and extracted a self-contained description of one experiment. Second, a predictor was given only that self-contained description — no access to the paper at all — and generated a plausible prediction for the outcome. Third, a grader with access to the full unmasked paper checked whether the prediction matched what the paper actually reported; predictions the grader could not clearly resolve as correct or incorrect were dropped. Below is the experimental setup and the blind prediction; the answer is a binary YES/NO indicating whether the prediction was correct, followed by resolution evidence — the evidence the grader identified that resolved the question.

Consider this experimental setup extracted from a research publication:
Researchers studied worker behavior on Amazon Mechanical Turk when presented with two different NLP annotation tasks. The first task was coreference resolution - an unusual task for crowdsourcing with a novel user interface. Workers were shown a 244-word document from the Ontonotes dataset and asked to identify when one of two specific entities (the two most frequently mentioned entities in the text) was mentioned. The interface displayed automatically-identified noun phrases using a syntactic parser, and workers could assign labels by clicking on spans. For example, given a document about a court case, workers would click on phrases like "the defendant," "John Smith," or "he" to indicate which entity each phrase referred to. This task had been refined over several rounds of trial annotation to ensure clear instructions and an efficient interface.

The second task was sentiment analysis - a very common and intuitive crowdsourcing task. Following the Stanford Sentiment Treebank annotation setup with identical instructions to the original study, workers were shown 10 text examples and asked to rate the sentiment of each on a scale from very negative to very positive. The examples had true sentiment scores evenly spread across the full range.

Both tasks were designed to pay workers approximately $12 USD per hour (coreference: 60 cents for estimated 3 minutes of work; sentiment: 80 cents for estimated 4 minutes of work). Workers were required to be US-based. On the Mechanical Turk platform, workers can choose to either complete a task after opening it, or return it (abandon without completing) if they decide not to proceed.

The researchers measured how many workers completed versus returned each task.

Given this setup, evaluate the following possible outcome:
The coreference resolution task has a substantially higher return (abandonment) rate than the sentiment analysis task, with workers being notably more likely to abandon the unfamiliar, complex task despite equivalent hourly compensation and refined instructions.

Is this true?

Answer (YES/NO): YES